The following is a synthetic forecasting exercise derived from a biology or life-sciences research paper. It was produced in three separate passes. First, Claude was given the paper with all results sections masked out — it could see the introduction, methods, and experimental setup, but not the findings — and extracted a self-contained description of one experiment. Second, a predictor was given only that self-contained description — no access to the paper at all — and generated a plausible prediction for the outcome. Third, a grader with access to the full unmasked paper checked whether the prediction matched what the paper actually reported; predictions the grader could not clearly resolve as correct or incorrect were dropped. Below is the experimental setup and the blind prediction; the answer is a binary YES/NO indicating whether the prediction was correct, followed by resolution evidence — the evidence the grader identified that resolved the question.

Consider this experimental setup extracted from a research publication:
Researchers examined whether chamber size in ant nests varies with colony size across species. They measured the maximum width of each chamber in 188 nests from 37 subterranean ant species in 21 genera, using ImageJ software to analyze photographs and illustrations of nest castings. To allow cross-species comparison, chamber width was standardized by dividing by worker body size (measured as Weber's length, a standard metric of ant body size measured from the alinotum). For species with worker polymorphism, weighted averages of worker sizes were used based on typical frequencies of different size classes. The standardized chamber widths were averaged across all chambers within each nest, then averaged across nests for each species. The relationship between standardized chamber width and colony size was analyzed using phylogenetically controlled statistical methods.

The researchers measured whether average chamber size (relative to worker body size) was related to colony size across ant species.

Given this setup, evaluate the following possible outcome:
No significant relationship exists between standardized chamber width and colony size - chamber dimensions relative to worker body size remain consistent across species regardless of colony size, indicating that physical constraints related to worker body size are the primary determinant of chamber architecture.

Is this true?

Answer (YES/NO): YES